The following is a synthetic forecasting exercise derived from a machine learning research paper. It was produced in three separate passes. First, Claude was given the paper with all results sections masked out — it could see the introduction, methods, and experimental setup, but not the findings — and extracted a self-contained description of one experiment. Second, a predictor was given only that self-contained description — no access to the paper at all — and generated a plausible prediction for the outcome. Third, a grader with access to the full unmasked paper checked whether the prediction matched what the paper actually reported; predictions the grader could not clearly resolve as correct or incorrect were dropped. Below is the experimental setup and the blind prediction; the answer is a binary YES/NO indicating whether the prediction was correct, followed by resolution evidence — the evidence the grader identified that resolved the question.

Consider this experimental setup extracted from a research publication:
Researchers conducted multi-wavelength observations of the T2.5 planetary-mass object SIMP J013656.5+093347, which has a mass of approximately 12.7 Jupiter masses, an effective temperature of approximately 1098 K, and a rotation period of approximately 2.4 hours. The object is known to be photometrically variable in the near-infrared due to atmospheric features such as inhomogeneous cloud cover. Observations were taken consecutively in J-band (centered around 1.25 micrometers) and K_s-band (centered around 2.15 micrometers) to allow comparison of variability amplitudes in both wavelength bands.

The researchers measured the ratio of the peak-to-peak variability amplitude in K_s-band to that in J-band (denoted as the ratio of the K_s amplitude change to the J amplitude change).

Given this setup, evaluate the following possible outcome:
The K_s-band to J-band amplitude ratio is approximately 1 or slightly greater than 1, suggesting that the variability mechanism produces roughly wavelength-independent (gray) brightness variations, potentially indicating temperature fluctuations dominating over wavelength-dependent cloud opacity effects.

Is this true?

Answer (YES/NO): NO